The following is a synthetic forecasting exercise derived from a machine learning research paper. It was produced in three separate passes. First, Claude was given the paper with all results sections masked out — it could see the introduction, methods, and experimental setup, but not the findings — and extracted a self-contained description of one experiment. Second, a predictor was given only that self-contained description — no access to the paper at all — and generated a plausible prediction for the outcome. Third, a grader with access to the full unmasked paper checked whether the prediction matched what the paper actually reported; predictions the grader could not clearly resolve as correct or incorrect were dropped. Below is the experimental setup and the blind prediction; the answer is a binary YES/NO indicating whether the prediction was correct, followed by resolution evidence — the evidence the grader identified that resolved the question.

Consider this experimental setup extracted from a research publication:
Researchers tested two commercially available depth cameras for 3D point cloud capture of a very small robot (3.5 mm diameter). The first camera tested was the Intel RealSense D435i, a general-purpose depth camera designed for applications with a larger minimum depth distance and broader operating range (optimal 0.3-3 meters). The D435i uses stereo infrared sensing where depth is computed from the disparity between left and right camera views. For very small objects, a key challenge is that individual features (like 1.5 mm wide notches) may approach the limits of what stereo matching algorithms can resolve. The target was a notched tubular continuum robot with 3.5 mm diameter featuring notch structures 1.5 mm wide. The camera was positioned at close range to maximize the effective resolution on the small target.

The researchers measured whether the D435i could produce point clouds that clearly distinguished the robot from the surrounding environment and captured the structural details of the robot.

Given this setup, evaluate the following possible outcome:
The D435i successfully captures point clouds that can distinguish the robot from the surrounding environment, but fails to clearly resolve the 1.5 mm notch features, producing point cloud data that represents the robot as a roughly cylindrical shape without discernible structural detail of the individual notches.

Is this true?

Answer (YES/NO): NO